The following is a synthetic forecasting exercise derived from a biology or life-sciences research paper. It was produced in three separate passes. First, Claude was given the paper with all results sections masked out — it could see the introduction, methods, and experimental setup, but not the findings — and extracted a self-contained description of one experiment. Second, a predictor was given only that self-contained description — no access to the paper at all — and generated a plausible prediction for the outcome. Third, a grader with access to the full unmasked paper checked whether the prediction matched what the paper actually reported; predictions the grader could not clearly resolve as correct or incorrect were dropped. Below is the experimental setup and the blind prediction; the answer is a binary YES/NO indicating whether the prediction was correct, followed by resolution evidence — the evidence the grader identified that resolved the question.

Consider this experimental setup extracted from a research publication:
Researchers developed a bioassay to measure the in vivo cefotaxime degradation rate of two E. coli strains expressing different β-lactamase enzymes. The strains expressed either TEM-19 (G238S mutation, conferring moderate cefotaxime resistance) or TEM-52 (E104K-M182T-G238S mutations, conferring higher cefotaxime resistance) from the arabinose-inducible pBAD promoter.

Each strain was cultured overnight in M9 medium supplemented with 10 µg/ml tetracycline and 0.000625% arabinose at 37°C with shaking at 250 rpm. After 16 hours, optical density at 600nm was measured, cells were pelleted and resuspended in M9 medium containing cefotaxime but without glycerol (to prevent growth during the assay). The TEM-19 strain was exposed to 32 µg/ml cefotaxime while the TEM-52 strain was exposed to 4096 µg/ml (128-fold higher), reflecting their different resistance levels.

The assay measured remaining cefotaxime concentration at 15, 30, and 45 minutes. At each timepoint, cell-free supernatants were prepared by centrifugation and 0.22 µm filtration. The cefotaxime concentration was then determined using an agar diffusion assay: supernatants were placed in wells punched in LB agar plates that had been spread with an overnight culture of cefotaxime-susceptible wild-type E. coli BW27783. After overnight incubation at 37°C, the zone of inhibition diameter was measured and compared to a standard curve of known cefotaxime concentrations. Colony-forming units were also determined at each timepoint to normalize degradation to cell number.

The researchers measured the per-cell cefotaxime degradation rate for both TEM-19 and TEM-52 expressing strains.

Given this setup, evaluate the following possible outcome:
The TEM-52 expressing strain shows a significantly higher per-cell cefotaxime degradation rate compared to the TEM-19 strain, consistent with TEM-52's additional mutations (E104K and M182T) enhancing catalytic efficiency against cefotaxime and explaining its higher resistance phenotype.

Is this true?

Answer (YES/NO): NO